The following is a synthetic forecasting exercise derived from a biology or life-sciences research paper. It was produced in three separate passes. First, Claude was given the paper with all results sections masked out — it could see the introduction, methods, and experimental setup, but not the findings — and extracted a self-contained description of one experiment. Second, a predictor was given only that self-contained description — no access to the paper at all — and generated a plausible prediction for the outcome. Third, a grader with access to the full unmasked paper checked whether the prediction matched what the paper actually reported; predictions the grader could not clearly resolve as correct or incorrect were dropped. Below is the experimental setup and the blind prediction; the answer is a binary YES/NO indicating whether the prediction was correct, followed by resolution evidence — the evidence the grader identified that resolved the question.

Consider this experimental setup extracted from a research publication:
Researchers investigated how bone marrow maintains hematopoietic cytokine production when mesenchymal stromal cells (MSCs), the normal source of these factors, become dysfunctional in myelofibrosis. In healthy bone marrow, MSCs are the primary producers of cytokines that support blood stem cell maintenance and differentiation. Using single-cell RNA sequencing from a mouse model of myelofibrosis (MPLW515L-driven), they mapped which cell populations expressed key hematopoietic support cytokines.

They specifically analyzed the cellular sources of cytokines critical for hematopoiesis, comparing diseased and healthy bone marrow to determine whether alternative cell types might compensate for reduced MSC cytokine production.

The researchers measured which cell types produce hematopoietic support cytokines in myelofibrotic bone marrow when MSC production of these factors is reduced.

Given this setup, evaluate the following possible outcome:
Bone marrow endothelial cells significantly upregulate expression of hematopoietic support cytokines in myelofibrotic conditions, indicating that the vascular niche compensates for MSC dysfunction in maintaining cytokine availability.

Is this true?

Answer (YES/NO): NO